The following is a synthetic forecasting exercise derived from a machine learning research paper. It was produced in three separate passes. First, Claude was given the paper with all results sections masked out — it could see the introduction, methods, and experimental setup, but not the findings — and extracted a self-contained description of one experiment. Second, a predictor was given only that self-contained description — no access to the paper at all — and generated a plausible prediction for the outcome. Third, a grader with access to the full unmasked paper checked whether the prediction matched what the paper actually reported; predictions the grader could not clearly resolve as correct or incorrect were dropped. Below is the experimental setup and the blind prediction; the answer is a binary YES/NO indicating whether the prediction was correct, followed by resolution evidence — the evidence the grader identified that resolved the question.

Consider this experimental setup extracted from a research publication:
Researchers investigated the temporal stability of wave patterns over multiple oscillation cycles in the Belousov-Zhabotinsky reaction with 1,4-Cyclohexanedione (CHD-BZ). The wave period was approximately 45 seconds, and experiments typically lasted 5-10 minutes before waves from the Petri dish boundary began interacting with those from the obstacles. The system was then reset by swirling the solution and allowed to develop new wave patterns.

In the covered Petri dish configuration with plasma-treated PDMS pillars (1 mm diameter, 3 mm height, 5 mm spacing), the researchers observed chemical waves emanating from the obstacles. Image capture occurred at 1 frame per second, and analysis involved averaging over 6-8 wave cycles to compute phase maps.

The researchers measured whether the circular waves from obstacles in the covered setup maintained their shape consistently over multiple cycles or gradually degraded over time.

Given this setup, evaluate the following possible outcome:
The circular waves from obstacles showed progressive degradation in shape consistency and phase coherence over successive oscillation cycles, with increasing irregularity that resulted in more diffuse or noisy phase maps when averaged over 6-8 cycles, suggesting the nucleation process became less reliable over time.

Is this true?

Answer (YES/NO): NO